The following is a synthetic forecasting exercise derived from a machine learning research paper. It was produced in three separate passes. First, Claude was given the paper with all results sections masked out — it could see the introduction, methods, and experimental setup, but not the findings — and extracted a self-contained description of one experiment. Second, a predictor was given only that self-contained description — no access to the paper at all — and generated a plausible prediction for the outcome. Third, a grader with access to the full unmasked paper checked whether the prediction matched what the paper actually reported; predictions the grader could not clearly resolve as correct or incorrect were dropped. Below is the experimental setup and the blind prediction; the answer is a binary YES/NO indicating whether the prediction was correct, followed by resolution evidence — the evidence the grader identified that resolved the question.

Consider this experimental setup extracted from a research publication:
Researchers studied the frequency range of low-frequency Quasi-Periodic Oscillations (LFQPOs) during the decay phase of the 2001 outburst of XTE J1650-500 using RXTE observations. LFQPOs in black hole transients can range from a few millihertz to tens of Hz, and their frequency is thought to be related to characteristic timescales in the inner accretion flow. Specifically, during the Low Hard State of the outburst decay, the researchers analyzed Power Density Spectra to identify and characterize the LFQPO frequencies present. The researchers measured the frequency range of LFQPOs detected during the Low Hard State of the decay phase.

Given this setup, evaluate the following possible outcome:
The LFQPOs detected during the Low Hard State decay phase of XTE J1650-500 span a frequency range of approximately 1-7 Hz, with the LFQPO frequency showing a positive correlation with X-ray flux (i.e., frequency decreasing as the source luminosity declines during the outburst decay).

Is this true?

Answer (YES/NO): NO